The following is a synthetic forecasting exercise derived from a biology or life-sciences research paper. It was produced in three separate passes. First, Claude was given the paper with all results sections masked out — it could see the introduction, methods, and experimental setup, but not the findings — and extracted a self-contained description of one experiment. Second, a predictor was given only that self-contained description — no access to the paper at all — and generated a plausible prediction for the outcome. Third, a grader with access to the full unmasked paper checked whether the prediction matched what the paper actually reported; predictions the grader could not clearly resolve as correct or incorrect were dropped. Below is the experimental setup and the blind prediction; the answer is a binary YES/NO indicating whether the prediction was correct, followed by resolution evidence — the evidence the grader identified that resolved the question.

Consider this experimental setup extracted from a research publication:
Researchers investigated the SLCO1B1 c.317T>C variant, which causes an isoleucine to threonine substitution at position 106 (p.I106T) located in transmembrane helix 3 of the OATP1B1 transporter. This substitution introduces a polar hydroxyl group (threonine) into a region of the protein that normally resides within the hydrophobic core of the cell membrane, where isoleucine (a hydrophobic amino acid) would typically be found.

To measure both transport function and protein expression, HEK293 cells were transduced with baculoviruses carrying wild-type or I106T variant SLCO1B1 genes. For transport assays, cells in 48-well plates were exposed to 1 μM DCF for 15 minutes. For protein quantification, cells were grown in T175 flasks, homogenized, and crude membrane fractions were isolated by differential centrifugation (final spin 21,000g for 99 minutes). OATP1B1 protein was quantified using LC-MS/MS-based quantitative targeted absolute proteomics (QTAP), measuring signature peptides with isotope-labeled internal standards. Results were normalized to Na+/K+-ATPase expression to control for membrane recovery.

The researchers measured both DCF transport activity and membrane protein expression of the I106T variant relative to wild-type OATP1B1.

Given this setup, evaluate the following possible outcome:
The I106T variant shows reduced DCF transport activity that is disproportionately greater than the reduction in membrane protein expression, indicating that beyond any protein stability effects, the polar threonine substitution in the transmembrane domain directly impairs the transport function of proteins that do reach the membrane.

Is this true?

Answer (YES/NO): NO